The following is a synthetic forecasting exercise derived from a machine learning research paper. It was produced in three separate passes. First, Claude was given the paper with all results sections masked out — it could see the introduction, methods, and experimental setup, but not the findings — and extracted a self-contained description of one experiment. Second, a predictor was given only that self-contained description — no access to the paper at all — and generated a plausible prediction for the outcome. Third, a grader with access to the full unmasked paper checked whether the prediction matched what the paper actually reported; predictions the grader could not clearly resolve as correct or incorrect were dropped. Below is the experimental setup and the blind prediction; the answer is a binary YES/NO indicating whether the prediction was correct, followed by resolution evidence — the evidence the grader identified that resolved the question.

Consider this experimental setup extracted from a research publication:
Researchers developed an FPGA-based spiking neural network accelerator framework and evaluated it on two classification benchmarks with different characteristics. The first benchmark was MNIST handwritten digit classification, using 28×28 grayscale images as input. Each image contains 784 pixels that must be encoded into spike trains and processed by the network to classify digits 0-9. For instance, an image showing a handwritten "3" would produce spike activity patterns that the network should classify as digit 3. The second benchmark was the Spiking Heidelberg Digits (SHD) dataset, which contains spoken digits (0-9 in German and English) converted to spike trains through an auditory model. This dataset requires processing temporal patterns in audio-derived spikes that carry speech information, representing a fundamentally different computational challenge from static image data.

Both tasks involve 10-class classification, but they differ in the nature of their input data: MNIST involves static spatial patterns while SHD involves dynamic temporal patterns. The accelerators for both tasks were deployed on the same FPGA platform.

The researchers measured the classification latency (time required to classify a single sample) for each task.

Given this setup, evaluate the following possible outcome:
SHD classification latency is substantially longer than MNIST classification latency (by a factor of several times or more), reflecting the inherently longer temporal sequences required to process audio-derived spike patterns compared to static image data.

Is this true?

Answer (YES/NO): NO